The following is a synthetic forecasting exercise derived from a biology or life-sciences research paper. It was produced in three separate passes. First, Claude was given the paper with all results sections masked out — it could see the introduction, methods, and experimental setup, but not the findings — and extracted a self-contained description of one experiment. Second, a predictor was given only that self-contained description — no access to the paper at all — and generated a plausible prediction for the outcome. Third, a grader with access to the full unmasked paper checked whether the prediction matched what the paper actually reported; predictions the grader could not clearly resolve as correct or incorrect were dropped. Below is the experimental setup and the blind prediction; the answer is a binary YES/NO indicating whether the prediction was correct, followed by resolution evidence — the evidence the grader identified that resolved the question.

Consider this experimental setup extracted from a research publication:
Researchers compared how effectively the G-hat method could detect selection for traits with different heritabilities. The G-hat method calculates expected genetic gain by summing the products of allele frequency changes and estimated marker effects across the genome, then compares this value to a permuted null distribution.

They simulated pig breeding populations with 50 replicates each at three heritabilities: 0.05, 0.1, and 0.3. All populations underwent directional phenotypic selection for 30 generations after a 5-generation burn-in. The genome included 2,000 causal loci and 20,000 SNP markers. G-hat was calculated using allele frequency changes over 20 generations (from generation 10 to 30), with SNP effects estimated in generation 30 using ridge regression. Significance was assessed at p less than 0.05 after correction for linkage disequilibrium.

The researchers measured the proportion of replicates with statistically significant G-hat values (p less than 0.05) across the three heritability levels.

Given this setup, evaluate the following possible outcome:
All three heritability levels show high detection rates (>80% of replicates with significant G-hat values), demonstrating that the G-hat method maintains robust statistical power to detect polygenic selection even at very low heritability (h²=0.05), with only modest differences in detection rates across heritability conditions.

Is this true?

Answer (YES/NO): NO